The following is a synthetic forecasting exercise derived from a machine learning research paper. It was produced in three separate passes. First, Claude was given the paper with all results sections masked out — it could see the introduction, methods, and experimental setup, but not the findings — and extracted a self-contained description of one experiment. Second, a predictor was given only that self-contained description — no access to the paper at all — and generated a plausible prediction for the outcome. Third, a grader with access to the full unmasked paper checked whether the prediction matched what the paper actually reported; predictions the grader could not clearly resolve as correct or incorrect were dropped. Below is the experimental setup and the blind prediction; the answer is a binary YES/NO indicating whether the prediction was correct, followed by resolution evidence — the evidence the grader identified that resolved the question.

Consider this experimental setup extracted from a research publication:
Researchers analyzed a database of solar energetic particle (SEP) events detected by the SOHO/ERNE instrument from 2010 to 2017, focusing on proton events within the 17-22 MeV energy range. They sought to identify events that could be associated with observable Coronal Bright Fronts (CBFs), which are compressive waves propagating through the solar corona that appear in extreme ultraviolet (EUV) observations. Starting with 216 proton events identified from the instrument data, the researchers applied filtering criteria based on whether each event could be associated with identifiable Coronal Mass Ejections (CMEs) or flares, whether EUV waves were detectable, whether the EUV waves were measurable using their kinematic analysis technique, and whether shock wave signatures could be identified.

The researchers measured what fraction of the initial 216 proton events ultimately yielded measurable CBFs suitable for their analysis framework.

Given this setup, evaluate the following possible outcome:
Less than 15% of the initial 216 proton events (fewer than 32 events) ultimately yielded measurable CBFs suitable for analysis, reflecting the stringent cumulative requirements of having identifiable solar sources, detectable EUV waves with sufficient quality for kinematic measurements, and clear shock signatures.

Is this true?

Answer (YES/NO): YES